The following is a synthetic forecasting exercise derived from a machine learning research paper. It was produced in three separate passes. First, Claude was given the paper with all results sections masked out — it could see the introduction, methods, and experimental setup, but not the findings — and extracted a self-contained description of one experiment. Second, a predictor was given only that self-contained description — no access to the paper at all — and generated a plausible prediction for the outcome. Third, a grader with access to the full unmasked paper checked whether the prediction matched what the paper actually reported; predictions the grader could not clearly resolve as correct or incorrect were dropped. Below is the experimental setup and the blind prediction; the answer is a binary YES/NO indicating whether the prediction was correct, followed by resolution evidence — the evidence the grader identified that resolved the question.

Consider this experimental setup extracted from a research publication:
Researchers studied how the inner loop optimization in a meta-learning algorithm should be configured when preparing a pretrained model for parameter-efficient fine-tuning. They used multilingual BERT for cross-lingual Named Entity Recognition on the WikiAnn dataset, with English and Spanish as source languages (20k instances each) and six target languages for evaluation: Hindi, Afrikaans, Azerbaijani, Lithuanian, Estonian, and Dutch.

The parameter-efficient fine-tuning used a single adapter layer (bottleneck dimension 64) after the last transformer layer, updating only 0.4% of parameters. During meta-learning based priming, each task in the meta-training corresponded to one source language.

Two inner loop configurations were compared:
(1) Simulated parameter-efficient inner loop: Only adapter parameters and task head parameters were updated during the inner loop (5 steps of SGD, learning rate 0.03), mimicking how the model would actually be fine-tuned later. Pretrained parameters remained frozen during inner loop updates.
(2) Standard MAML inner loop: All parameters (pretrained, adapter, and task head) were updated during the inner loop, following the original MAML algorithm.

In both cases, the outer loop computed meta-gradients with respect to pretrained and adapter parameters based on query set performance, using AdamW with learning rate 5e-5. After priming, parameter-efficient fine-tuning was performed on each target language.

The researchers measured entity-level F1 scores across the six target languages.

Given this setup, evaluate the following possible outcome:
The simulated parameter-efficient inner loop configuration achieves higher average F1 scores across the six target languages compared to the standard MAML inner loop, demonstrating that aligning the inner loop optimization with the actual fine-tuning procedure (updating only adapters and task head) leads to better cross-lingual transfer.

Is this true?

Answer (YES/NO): YES